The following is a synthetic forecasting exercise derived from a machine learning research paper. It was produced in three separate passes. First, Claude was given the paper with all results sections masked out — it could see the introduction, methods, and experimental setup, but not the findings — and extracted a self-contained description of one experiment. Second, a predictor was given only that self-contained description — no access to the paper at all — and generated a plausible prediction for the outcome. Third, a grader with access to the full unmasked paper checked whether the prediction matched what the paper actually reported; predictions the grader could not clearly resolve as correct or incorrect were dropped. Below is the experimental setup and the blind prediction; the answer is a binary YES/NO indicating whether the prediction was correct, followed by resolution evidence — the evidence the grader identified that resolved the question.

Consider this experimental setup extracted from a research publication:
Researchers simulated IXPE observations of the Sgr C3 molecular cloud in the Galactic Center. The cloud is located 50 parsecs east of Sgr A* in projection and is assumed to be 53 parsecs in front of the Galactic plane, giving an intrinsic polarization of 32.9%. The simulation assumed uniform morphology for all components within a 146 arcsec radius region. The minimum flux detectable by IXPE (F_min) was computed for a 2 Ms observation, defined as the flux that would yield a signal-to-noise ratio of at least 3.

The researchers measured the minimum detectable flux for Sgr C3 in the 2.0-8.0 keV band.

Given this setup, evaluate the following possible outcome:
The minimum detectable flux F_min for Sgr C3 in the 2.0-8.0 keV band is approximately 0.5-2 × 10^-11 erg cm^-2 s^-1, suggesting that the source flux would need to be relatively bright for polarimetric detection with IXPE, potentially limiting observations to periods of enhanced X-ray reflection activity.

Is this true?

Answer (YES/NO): NO